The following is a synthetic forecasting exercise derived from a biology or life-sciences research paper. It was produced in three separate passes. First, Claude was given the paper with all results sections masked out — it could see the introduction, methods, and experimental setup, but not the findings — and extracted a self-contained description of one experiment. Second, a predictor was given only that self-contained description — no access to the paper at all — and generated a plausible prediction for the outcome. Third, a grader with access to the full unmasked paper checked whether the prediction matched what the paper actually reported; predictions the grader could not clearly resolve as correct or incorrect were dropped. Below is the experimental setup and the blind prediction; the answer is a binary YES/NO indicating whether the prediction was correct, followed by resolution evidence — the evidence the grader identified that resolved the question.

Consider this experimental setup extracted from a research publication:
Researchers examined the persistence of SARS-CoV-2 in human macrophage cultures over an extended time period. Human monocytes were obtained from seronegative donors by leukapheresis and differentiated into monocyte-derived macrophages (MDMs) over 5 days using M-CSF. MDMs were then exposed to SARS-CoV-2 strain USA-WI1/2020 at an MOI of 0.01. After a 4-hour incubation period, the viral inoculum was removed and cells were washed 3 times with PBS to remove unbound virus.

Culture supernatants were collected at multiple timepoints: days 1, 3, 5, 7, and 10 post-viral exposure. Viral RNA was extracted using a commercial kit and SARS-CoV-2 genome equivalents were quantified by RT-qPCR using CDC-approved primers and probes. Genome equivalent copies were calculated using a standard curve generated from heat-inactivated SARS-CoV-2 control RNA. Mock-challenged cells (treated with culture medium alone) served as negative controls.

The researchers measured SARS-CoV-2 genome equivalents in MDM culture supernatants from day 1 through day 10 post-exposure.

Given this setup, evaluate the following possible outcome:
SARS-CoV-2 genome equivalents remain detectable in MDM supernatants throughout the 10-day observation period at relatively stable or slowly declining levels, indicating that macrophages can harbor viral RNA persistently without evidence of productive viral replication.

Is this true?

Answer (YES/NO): NO